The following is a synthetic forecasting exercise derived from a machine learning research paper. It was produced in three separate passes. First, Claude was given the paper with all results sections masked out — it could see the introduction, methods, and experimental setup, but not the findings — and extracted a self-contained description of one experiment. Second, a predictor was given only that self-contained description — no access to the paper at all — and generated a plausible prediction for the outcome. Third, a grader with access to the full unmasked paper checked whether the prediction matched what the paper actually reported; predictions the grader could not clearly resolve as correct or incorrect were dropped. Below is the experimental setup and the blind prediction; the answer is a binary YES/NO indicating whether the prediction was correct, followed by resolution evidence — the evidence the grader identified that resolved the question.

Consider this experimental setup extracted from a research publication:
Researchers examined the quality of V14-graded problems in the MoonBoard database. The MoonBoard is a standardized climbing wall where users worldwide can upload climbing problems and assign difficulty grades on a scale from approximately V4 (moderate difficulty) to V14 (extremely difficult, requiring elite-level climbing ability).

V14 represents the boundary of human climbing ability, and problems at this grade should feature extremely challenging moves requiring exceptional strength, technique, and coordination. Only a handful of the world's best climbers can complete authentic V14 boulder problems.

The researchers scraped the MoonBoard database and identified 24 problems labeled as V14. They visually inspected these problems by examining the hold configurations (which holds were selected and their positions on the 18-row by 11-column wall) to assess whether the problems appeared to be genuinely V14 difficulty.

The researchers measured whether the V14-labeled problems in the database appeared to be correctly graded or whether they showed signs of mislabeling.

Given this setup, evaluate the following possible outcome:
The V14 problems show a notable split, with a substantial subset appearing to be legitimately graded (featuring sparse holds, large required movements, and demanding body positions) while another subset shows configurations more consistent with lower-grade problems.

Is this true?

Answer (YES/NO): NO